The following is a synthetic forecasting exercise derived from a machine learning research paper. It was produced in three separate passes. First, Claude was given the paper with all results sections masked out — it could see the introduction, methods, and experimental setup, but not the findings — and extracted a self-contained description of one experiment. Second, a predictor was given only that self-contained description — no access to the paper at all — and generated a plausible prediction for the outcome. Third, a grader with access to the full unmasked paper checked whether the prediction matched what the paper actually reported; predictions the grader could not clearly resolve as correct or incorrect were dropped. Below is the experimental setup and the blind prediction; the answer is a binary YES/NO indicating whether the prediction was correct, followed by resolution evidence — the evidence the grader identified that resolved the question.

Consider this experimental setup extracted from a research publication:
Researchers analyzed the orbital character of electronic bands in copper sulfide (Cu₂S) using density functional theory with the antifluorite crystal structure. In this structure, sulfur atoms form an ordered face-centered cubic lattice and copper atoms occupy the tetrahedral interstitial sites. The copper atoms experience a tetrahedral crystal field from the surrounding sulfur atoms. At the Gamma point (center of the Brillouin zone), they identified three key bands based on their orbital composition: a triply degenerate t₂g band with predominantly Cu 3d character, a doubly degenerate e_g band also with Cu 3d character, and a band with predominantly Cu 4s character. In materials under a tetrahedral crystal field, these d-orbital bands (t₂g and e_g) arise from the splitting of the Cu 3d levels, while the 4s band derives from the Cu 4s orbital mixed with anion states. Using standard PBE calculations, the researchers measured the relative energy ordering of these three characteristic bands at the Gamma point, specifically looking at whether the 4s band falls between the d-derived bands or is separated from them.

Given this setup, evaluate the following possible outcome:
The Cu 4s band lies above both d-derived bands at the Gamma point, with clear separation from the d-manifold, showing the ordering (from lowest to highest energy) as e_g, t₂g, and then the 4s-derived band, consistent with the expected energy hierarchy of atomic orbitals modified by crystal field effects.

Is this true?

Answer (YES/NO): NO